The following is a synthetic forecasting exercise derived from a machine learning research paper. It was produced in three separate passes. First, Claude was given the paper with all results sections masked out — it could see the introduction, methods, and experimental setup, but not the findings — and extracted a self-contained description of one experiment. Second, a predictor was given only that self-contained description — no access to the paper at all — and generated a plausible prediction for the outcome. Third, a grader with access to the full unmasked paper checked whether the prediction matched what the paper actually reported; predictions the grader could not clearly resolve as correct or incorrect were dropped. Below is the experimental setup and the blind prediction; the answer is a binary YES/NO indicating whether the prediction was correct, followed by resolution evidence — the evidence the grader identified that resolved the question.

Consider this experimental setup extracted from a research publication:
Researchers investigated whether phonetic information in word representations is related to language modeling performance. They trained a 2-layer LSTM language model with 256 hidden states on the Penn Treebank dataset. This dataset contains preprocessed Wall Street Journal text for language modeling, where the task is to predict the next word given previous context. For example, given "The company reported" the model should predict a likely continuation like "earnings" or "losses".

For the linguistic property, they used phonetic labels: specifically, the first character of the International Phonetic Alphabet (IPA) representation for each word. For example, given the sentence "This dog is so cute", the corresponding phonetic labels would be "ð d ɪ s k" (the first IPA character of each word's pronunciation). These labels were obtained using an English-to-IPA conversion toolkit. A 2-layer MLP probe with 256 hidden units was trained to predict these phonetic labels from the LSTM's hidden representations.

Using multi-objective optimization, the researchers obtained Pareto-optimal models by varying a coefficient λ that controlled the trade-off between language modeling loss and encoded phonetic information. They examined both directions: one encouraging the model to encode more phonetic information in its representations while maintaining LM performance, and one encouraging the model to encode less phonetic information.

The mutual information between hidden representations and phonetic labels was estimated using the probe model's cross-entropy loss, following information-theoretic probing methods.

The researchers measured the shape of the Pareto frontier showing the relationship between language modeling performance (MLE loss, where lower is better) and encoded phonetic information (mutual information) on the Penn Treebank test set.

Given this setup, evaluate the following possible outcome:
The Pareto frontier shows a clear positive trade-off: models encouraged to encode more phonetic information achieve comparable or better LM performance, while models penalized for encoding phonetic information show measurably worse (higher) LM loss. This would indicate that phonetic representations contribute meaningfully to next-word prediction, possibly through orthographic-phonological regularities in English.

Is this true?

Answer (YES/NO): NO